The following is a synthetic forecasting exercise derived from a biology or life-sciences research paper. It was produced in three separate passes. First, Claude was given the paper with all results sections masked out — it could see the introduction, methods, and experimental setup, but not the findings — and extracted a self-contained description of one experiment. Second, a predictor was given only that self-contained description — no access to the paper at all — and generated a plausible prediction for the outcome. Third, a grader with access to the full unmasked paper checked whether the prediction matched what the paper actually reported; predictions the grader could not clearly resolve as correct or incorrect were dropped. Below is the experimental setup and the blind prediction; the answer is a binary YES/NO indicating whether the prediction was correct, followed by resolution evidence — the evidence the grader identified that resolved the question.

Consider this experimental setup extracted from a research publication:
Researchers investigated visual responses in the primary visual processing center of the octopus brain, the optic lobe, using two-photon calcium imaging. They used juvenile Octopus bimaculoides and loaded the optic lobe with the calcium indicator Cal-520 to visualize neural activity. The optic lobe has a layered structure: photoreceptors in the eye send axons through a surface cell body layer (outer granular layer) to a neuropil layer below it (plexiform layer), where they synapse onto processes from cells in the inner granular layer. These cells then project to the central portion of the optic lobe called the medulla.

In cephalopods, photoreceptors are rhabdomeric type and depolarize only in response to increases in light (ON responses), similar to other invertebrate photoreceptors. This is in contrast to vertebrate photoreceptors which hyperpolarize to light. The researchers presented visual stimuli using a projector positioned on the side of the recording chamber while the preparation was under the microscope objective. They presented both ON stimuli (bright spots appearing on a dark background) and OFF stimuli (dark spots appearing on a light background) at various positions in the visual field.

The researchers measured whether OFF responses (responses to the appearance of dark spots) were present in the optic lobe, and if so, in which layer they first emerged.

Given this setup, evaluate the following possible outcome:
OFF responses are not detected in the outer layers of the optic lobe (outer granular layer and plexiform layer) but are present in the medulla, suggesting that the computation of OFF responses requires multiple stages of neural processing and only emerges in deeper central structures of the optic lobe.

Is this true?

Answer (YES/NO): NO